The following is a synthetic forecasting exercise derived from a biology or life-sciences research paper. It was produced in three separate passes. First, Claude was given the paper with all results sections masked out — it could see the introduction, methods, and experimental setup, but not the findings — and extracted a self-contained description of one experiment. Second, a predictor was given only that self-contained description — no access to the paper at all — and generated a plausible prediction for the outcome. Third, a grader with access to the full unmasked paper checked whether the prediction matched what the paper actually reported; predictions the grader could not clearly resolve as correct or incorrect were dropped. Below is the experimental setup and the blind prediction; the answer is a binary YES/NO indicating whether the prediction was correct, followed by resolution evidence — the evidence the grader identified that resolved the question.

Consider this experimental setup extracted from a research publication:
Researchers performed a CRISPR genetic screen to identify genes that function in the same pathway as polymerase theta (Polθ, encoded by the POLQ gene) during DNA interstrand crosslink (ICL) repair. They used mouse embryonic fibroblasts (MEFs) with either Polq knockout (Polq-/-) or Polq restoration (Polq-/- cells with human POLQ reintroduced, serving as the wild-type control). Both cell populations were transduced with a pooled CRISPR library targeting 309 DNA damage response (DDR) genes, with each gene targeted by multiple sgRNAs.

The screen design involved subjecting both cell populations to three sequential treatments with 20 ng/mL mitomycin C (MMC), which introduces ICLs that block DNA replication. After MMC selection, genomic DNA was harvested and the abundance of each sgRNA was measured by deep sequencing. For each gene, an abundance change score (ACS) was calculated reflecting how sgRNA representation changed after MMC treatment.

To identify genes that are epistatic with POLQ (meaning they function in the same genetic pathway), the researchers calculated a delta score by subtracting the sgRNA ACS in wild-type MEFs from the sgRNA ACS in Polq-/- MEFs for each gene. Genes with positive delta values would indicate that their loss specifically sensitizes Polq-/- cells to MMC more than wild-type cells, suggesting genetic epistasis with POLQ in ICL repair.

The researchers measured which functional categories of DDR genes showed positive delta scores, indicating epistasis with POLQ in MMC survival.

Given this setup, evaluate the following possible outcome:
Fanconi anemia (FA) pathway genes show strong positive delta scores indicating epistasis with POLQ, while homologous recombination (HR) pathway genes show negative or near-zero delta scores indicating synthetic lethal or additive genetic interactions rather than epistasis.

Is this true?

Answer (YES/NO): NO